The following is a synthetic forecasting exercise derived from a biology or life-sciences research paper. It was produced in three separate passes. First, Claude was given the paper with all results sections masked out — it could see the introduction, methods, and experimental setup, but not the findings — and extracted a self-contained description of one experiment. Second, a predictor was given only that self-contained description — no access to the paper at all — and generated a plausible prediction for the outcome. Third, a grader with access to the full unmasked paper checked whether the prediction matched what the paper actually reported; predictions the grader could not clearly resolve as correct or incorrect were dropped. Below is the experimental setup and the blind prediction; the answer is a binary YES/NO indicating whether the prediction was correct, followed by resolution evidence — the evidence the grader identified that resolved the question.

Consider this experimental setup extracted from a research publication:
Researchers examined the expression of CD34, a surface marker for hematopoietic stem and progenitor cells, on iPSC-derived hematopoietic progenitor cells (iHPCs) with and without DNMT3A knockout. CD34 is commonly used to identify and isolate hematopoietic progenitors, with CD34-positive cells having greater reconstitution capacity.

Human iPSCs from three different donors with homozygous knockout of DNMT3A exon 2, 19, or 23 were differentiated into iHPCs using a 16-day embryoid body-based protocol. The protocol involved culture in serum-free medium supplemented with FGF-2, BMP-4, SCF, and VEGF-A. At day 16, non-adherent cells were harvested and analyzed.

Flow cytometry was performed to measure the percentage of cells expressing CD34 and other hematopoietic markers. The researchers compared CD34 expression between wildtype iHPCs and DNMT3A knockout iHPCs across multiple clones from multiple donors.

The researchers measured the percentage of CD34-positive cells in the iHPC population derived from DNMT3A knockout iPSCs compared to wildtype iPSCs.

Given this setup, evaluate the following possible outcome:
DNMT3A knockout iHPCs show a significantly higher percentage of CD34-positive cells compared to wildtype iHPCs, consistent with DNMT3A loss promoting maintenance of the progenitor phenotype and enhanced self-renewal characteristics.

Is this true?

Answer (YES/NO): NO